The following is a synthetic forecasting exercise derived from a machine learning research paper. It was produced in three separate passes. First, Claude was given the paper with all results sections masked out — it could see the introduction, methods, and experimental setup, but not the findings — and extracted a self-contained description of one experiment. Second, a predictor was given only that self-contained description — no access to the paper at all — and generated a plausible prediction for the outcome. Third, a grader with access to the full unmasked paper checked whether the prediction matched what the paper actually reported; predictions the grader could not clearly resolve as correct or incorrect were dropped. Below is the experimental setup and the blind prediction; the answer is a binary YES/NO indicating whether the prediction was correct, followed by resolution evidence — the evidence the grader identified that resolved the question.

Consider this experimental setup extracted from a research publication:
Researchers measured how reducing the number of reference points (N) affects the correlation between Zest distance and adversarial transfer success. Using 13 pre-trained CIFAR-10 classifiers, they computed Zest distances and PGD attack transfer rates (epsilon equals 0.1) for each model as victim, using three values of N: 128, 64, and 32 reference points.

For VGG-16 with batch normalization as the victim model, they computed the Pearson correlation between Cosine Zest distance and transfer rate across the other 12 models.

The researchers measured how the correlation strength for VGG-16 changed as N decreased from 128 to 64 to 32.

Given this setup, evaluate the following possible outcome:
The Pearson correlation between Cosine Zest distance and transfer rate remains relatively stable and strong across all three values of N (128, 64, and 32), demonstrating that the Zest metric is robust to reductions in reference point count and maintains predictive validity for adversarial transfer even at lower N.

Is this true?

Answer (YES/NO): YES